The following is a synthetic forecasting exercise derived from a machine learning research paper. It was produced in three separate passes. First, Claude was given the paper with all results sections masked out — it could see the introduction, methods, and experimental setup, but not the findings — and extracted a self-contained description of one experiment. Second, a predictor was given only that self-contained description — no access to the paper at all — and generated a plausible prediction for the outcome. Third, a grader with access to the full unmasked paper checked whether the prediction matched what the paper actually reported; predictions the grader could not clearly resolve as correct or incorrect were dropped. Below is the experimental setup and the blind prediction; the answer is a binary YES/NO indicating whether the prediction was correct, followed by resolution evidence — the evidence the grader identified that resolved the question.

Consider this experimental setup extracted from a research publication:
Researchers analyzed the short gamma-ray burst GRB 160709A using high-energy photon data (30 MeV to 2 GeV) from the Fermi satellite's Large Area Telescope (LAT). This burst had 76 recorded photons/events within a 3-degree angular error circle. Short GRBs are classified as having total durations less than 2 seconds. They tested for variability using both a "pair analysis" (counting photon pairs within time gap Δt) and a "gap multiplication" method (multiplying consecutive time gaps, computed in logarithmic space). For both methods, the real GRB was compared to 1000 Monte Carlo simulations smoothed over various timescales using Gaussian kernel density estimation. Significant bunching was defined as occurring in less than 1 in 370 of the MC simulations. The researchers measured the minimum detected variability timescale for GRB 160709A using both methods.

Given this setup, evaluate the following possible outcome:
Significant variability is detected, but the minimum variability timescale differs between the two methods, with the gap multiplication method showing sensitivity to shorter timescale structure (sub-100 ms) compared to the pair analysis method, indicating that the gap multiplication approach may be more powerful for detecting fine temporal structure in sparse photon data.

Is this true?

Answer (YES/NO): NO